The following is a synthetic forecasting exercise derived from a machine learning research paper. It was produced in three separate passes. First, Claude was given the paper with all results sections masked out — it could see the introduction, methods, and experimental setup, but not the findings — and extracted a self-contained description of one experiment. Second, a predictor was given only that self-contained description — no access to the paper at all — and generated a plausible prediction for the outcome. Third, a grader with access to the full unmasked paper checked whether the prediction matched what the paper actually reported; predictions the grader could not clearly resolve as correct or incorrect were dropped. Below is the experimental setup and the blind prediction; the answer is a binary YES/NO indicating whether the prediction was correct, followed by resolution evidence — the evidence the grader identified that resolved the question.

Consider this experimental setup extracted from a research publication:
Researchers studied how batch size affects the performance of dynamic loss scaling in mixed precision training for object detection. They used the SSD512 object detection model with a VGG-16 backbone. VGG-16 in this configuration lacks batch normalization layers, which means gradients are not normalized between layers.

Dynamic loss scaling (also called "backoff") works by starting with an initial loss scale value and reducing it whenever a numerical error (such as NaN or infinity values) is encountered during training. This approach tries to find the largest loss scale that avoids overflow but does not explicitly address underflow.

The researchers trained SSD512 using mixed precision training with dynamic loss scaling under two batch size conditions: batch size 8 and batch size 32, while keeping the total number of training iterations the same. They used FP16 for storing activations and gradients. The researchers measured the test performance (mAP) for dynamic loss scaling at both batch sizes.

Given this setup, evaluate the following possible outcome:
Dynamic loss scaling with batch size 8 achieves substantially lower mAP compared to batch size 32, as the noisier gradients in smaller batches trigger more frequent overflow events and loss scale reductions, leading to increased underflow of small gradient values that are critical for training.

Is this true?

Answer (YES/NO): YES